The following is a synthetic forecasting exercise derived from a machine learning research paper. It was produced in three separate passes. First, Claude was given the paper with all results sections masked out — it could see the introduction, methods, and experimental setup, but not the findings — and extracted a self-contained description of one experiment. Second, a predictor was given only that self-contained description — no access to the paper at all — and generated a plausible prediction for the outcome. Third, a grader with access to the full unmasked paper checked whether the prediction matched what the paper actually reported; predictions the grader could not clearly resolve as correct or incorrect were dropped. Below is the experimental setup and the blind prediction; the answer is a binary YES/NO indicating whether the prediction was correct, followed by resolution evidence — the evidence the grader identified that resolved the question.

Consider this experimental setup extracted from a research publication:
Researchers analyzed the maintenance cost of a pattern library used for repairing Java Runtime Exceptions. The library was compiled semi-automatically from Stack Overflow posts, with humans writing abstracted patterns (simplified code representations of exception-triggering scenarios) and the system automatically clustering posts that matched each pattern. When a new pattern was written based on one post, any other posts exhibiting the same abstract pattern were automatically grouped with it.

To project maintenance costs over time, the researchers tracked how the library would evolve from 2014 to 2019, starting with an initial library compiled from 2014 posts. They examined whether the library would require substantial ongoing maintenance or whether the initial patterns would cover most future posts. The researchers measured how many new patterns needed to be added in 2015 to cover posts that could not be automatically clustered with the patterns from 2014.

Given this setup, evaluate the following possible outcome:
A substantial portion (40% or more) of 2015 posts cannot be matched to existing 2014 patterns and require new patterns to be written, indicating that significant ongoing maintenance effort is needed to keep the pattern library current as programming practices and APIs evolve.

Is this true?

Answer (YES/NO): NO